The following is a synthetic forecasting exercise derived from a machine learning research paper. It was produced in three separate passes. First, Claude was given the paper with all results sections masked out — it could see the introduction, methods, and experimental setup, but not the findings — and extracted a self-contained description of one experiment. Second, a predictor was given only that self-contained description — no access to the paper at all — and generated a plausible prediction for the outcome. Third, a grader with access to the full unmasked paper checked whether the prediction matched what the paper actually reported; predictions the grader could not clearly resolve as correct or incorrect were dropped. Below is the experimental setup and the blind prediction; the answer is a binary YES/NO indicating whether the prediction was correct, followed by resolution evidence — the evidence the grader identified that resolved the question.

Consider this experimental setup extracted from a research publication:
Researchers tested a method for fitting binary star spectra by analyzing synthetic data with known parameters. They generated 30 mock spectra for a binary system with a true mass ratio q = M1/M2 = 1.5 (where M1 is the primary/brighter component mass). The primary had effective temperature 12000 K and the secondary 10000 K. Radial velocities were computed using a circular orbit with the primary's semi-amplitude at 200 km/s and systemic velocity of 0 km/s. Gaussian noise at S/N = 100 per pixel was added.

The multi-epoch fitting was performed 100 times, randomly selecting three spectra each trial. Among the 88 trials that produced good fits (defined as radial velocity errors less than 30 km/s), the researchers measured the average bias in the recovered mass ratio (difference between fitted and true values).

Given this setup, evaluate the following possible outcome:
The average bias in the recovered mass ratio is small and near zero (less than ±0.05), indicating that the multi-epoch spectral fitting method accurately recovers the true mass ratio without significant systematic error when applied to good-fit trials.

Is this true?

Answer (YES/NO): YES